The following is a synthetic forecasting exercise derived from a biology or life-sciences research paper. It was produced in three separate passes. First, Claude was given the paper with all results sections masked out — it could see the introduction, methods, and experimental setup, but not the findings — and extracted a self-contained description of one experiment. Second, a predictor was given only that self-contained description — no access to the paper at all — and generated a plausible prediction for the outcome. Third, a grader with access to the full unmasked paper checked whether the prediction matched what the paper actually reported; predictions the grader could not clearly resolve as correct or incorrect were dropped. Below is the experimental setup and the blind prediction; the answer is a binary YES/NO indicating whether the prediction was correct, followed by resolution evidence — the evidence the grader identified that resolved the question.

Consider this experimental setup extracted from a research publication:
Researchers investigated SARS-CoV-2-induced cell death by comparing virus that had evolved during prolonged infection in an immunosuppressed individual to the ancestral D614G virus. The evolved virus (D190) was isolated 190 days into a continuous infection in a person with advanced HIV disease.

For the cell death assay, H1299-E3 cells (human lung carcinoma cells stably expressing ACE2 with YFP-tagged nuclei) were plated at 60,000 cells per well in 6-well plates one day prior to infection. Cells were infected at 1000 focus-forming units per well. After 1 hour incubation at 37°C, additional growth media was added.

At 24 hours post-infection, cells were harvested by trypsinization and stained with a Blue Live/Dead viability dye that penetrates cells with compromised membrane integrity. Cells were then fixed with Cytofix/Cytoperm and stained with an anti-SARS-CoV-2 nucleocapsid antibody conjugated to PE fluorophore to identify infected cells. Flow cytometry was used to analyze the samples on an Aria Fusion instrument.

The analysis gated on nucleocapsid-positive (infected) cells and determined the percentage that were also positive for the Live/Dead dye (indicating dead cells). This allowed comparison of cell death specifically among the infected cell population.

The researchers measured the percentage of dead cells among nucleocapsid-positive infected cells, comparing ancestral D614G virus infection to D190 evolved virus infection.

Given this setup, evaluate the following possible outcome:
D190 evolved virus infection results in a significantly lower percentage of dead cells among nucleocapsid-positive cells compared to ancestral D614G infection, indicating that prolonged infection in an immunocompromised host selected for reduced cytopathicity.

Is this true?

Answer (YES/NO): NO